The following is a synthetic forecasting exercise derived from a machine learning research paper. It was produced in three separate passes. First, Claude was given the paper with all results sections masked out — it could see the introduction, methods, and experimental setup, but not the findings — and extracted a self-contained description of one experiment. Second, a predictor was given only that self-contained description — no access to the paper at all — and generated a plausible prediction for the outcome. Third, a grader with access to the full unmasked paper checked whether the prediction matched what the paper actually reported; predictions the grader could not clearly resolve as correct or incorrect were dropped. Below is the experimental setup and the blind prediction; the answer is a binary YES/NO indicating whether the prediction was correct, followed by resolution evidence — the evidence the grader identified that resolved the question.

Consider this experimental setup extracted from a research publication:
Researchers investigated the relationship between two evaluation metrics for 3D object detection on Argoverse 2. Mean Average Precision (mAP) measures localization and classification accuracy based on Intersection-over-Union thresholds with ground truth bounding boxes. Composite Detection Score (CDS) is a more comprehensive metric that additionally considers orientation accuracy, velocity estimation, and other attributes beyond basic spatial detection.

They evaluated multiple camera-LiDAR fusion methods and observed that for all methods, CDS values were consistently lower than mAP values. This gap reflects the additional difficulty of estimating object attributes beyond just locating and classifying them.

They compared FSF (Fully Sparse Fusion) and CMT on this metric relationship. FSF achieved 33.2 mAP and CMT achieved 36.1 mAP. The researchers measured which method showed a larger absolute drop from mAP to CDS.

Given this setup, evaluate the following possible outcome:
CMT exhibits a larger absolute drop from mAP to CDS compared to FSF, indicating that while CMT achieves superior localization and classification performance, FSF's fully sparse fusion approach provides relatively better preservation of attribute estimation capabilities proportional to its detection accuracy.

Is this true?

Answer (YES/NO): YES